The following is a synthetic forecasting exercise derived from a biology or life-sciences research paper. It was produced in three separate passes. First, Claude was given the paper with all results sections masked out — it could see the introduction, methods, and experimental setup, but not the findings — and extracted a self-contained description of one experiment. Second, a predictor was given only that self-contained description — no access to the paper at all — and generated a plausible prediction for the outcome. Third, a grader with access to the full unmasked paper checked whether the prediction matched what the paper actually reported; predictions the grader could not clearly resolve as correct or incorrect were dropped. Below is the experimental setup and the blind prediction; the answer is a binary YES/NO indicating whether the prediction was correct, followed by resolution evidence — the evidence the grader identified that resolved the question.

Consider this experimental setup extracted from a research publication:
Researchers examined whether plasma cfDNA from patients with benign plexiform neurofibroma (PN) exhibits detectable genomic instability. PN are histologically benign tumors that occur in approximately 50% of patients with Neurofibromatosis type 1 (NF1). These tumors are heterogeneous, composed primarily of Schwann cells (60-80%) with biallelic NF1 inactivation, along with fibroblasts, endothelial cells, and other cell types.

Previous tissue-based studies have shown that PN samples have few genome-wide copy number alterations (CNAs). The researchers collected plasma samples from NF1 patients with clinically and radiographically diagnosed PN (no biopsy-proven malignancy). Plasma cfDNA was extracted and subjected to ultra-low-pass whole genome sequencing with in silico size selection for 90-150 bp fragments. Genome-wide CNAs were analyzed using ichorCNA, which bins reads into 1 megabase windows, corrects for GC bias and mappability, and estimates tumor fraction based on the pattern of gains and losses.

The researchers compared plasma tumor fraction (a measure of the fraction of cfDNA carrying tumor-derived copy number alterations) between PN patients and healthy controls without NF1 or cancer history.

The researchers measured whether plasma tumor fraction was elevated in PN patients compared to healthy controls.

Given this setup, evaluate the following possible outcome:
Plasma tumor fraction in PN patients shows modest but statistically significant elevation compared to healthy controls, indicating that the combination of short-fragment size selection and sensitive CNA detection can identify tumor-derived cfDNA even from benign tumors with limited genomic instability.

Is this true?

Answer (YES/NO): YES